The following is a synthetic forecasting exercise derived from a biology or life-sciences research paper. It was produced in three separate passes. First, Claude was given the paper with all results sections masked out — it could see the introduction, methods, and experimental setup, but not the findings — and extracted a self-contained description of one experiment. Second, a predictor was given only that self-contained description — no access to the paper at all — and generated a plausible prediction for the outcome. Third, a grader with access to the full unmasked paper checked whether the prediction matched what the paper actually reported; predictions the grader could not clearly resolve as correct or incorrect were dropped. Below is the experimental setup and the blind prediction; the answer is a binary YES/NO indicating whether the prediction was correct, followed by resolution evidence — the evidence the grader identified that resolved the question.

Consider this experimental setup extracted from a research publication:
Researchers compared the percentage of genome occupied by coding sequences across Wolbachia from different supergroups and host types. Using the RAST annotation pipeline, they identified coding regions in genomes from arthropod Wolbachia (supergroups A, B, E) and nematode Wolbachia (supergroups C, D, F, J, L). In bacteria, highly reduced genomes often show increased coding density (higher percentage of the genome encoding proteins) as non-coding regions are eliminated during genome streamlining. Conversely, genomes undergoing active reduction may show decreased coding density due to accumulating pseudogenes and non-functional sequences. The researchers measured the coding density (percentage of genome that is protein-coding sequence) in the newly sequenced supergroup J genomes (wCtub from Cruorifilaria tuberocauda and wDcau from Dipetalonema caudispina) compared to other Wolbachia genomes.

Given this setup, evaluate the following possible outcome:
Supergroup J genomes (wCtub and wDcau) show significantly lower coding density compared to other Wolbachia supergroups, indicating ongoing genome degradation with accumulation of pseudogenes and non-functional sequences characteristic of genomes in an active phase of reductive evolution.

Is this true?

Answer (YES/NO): YES